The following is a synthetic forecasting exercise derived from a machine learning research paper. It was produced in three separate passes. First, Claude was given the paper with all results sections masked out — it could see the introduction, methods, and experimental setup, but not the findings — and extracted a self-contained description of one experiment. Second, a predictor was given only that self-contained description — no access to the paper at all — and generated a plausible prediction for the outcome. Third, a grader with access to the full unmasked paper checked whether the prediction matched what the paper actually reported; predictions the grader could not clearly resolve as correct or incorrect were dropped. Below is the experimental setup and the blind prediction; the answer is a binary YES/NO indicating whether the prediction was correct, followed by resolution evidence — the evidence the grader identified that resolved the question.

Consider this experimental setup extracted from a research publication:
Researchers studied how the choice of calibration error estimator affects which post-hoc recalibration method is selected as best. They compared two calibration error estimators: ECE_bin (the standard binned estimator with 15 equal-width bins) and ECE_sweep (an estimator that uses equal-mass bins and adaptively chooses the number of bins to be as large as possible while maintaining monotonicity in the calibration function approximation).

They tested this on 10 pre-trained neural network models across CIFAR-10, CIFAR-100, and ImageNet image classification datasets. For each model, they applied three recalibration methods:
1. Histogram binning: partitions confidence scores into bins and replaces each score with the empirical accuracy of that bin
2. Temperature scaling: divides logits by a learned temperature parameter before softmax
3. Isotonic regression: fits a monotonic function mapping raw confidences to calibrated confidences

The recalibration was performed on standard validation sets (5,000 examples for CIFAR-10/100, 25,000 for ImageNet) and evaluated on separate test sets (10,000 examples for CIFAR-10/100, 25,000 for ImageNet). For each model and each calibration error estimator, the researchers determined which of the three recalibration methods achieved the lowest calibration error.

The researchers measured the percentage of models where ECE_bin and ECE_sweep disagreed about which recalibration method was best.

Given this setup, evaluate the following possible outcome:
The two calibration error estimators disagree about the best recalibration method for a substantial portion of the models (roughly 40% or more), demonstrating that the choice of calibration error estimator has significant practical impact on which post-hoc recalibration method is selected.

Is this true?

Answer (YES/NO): NO